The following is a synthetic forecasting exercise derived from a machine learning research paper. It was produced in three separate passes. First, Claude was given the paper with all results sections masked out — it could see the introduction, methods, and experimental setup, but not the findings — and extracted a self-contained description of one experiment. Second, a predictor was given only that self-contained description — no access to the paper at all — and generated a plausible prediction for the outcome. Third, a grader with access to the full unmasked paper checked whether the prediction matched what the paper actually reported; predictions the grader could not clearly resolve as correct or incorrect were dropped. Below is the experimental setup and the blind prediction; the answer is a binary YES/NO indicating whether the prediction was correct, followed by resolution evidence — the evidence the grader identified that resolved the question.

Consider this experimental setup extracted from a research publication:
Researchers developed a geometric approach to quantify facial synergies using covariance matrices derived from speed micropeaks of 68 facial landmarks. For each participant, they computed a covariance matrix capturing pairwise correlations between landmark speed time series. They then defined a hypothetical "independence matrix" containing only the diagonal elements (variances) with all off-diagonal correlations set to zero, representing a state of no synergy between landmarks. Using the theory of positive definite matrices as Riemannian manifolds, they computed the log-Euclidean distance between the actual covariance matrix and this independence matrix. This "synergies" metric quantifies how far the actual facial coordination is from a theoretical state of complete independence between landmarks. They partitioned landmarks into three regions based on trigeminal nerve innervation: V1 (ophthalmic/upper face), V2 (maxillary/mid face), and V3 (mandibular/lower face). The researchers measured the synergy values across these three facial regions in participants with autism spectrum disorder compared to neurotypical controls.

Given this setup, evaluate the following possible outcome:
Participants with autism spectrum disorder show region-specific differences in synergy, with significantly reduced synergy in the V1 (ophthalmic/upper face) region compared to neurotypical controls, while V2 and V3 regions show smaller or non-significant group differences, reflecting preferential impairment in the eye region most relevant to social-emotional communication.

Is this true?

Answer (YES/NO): NO